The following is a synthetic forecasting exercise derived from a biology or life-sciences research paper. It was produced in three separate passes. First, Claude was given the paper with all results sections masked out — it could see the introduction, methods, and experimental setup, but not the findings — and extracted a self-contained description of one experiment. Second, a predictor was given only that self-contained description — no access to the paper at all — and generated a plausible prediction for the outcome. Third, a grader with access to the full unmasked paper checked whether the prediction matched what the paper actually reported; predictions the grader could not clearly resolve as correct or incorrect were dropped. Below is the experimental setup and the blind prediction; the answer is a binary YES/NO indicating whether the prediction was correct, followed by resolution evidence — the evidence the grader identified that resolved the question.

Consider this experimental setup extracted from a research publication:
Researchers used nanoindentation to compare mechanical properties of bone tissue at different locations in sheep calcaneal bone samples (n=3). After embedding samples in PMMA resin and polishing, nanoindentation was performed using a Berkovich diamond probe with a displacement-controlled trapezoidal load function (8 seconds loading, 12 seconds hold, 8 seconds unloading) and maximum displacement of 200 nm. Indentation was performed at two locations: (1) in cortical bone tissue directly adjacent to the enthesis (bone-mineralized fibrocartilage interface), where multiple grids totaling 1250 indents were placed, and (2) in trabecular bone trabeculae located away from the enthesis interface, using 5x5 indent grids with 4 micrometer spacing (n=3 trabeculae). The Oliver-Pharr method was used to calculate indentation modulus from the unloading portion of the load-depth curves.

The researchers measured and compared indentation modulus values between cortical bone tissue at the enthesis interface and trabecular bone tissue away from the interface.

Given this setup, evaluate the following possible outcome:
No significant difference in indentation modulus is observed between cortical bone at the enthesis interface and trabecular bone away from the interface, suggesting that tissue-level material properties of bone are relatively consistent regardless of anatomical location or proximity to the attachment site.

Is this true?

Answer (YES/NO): NO